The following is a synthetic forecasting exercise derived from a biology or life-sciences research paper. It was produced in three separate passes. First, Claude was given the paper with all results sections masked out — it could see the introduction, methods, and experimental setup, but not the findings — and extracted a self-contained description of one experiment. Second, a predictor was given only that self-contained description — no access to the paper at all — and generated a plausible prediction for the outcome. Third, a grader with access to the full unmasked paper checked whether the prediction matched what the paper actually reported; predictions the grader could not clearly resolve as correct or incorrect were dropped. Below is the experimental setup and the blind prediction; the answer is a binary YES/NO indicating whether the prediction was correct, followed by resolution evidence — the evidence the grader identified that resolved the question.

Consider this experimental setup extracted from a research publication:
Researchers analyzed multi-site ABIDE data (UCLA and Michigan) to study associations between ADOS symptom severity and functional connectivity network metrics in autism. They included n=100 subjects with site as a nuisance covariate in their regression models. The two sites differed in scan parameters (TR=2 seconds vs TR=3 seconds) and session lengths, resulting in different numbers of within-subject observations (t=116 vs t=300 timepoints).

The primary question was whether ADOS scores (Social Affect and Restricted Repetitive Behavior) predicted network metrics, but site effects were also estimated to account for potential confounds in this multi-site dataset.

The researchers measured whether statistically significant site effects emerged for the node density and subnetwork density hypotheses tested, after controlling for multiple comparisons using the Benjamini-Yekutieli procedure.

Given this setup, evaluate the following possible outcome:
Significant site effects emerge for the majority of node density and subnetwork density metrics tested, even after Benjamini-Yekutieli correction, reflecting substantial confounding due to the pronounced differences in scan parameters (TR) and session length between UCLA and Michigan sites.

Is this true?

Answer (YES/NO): NO